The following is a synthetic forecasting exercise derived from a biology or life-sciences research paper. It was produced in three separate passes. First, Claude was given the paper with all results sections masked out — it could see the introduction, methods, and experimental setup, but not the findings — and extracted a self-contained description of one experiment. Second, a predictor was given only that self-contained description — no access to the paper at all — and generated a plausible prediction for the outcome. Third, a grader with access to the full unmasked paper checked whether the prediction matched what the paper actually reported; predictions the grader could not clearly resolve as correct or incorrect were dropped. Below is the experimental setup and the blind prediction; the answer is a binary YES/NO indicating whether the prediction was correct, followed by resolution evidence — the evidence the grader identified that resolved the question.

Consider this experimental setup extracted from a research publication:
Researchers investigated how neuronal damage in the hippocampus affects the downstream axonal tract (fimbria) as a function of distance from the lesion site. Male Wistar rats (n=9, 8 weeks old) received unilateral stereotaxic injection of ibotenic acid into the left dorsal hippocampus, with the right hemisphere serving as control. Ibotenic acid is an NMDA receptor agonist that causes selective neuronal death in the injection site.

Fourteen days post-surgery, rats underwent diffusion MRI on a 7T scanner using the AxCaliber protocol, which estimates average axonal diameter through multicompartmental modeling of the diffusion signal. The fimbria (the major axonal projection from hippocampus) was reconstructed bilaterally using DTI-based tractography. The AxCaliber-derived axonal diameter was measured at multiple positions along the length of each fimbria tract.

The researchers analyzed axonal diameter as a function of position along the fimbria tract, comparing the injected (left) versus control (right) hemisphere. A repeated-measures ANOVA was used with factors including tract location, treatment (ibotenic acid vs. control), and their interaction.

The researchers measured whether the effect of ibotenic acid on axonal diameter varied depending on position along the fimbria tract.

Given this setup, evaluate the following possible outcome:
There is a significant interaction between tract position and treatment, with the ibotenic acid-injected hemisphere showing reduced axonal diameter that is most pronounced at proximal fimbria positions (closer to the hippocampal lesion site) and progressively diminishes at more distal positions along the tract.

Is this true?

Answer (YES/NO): NO